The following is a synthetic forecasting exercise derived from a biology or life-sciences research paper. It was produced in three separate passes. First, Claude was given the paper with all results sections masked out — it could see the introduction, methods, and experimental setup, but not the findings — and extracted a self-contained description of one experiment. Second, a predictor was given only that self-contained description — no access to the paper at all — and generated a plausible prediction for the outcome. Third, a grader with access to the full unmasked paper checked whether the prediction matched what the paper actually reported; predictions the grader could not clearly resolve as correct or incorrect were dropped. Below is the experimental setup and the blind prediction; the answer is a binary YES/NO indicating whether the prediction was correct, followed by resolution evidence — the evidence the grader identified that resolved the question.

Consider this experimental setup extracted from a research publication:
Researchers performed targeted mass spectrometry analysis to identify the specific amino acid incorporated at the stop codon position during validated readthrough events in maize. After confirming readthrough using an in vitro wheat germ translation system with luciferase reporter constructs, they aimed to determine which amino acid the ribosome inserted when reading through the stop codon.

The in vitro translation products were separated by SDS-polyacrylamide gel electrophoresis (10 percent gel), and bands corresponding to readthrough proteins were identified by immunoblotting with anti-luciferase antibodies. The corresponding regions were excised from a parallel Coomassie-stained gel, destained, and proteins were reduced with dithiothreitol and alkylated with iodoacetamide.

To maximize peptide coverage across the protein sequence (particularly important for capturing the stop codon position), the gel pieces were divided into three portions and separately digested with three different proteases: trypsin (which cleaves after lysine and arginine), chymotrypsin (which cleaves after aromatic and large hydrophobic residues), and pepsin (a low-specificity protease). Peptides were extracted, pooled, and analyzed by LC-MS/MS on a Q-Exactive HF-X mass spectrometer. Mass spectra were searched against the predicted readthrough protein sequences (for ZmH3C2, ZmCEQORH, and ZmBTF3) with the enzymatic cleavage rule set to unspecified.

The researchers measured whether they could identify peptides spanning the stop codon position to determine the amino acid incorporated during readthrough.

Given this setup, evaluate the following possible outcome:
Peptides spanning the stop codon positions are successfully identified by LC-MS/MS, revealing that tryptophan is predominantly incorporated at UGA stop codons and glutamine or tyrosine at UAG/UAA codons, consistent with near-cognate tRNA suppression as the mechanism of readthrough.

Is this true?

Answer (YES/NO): NO